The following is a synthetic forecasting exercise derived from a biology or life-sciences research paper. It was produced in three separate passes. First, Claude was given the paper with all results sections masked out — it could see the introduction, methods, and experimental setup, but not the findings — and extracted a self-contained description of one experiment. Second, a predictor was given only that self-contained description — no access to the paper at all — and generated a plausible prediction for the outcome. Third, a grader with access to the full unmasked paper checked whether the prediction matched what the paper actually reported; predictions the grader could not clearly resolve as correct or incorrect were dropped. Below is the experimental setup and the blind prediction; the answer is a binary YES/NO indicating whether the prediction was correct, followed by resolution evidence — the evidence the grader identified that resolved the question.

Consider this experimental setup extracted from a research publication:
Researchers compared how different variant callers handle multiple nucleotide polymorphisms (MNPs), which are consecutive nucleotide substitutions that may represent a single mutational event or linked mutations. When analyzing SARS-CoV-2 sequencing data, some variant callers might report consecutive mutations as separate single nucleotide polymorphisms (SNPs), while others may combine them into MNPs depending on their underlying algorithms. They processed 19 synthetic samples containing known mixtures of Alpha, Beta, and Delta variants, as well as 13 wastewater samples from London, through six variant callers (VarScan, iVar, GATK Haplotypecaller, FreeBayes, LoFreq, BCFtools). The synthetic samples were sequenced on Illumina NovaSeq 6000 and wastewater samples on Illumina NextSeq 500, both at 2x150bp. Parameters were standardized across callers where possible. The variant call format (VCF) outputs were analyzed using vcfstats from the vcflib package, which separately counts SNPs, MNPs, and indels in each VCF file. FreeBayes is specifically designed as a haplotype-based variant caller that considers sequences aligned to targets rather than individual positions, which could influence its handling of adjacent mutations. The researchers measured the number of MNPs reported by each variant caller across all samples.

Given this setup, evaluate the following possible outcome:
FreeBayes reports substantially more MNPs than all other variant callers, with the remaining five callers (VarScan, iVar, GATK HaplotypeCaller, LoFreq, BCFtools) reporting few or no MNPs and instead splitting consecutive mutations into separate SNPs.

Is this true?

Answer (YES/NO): NO